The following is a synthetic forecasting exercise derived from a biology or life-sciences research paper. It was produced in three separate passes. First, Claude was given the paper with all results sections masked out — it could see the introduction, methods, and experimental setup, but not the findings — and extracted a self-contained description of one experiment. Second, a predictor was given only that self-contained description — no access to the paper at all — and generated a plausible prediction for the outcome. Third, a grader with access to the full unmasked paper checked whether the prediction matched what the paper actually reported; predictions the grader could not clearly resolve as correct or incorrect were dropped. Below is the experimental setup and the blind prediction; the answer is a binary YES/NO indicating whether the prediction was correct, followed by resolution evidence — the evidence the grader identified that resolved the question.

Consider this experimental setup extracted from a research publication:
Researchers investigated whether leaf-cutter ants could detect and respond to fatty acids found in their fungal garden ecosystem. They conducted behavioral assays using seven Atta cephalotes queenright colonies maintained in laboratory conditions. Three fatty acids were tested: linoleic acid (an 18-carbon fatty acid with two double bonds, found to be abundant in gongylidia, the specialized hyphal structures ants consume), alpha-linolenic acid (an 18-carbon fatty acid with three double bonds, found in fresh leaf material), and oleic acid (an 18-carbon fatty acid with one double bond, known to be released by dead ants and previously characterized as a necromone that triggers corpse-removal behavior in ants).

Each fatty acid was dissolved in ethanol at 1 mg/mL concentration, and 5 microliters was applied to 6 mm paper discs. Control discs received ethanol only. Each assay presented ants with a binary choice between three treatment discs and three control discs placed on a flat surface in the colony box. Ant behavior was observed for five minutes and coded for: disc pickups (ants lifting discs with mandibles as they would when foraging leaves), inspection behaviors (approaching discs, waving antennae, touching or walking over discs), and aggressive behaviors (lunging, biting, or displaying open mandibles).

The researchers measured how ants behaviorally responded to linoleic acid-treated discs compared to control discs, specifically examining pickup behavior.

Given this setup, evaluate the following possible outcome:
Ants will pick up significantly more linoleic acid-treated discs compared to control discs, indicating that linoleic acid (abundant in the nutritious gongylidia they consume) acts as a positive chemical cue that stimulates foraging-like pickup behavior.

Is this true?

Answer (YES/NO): YES